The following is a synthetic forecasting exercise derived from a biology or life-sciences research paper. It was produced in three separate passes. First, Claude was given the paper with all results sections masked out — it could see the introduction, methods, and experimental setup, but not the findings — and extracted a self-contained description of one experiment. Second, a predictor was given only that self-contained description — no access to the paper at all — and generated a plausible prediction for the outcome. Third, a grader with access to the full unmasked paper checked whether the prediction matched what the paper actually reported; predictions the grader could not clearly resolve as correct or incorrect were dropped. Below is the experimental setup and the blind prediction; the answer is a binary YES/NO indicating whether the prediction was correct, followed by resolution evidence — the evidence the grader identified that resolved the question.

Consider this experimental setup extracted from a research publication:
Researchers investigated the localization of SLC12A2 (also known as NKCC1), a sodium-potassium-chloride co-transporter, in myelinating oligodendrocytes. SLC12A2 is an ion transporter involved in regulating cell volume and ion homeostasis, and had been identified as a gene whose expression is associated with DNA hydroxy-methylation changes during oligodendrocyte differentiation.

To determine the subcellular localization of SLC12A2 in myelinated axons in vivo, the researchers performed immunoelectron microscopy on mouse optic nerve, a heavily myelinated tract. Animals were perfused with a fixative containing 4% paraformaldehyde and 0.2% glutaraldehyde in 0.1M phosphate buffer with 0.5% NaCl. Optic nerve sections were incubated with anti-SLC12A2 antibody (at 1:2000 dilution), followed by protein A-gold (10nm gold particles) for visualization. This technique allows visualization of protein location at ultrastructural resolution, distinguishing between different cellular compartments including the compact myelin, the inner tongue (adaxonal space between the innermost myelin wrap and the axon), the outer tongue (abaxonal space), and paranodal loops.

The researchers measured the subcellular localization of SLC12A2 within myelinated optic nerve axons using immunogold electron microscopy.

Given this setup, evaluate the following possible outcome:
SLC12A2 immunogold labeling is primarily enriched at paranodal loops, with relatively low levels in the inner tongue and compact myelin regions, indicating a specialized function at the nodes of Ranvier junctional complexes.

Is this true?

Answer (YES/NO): NO